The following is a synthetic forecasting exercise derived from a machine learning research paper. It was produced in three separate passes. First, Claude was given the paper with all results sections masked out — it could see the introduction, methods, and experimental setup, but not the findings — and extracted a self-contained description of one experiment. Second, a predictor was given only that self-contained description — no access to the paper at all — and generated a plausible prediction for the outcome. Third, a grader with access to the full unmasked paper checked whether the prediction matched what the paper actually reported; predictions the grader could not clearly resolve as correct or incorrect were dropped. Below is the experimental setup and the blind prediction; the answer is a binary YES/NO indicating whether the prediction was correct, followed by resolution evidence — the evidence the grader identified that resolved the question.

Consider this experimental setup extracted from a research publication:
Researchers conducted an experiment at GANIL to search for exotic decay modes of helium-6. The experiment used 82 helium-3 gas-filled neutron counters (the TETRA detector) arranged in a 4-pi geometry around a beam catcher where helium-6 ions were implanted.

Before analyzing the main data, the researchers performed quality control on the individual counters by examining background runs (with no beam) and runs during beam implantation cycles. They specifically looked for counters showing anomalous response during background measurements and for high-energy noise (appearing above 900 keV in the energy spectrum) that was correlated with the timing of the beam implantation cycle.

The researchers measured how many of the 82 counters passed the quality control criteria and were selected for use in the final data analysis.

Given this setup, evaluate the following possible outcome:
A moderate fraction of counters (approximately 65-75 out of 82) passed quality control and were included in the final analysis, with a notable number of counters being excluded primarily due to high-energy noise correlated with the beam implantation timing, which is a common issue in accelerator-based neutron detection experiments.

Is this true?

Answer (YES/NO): YES